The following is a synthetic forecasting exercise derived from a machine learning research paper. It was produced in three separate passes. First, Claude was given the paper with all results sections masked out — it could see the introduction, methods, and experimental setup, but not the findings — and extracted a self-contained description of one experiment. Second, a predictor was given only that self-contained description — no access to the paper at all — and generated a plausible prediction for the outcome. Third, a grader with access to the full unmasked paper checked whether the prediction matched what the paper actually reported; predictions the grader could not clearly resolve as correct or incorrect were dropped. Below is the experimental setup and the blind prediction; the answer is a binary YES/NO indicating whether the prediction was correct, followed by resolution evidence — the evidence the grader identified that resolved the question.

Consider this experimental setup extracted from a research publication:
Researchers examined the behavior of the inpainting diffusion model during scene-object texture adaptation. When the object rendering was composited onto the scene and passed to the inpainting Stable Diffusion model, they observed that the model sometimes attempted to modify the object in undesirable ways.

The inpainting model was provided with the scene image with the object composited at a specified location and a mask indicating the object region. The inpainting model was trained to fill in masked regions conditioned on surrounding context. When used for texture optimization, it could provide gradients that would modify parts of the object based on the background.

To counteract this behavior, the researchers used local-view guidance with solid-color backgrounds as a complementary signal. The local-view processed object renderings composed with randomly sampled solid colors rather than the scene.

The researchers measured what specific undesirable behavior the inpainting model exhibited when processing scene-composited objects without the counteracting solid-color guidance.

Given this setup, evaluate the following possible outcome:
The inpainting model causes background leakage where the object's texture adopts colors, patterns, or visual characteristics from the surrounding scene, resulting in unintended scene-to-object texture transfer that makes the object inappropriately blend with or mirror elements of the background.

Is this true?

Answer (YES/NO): NO